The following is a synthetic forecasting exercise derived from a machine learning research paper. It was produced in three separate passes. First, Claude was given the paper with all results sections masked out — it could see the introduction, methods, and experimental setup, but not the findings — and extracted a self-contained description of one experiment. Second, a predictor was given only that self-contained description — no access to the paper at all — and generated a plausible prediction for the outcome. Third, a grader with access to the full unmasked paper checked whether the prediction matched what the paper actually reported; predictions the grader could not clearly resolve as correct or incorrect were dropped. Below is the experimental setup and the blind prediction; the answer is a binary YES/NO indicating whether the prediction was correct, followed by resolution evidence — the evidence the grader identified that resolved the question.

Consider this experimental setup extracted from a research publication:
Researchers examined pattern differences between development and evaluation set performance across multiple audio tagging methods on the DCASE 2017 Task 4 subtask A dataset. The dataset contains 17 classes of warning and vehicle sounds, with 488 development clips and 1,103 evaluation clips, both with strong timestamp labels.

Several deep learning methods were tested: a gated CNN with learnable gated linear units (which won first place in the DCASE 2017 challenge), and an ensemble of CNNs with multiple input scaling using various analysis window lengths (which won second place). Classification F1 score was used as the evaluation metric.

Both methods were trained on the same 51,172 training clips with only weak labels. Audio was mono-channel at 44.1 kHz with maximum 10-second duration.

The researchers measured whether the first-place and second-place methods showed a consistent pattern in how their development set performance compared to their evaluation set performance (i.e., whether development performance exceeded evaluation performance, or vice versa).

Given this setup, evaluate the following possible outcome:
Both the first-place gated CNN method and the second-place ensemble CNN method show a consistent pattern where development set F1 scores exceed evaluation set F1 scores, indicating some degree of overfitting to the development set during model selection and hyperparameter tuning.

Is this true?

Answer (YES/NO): YES